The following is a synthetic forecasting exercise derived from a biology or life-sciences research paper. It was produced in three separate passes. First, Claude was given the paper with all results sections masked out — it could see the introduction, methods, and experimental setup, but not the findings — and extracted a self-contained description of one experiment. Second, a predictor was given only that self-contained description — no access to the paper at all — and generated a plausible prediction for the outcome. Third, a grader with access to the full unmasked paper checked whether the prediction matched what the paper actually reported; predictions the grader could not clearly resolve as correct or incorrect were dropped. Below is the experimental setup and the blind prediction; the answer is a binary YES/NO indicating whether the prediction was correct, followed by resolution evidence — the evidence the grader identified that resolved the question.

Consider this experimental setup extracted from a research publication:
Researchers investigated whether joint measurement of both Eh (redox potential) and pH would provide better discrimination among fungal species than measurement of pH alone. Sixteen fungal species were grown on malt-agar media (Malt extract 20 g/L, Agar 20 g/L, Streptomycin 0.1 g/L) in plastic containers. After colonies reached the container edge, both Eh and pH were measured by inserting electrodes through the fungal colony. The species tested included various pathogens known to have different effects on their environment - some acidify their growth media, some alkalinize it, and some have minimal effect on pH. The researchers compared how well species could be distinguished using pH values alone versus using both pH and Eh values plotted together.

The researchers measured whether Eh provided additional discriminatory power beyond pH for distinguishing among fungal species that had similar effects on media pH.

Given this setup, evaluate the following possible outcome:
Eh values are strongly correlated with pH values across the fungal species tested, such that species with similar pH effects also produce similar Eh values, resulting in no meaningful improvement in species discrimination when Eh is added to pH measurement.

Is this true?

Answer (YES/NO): NO